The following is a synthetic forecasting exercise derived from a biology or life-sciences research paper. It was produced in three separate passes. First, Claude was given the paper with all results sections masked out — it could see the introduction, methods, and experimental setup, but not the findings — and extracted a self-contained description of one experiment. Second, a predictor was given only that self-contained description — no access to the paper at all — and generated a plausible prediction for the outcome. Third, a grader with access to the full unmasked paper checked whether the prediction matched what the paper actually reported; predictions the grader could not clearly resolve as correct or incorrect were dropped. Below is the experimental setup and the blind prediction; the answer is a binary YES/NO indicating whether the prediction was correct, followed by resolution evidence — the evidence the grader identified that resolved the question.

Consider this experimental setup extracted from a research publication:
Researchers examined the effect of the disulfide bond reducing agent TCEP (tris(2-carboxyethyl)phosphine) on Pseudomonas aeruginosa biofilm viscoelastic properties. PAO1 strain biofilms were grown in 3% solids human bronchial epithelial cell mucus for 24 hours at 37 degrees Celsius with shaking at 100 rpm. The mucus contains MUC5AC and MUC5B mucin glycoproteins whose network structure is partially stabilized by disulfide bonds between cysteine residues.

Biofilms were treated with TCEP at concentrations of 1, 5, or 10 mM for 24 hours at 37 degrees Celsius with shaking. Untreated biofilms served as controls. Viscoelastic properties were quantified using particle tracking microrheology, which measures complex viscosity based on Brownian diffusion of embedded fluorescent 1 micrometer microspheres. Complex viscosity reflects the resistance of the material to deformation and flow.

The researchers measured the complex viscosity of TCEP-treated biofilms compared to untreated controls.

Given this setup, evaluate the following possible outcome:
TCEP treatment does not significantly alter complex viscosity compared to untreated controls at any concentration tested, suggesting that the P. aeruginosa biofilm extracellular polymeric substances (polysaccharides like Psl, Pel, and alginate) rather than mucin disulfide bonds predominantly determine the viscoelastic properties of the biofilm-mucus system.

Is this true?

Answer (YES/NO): YES